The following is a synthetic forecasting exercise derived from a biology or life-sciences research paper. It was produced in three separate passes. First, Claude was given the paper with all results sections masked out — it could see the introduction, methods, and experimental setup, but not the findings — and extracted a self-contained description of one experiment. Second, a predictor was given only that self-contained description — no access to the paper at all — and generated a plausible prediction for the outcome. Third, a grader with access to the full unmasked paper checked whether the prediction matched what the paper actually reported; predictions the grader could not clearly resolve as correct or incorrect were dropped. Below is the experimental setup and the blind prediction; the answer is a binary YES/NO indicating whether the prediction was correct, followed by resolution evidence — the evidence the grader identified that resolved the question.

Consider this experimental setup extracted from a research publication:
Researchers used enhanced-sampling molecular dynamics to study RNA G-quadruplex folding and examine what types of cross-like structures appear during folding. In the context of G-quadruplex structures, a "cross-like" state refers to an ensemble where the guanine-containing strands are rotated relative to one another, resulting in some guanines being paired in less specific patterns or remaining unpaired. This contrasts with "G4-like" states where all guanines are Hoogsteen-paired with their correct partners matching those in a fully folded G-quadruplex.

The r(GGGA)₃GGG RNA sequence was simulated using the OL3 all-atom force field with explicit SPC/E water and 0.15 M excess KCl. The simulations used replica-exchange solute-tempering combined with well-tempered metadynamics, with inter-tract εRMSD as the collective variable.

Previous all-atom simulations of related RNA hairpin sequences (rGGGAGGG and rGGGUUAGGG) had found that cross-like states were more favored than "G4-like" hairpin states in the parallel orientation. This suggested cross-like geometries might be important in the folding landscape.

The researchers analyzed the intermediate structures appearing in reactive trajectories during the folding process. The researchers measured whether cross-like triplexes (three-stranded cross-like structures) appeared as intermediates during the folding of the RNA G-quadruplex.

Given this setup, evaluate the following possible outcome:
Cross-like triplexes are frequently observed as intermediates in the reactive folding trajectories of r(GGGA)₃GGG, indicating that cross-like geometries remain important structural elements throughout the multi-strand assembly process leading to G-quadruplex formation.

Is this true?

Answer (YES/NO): NO